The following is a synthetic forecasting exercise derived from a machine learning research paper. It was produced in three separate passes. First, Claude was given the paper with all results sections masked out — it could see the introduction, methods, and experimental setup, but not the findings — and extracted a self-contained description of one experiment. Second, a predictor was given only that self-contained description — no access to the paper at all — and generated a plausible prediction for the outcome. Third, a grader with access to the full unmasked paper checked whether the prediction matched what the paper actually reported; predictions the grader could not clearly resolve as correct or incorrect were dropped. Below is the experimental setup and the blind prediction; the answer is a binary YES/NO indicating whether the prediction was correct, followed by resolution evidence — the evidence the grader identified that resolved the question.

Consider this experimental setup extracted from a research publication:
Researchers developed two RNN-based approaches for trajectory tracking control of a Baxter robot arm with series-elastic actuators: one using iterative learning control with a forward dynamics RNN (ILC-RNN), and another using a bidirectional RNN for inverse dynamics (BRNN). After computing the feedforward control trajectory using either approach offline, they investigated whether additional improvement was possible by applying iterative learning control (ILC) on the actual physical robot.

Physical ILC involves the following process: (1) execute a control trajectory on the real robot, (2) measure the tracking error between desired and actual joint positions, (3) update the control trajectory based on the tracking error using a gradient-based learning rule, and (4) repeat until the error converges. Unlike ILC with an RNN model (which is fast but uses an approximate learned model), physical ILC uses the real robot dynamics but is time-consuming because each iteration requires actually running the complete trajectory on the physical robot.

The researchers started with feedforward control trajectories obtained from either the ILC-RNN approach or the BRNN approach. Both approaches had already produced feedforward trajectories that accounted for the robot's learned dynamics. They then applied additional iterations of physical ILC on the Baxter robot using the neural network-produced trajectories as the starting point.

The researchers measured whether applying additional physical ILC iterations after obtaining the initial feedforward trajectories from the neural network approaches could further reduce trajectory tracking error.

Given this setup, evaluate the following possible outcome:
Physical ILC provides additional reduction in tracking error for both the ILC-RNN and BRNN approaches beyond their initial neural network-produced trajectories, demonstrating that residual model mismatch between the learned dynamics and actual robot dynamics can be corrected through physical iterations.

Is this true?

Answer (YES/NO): YES